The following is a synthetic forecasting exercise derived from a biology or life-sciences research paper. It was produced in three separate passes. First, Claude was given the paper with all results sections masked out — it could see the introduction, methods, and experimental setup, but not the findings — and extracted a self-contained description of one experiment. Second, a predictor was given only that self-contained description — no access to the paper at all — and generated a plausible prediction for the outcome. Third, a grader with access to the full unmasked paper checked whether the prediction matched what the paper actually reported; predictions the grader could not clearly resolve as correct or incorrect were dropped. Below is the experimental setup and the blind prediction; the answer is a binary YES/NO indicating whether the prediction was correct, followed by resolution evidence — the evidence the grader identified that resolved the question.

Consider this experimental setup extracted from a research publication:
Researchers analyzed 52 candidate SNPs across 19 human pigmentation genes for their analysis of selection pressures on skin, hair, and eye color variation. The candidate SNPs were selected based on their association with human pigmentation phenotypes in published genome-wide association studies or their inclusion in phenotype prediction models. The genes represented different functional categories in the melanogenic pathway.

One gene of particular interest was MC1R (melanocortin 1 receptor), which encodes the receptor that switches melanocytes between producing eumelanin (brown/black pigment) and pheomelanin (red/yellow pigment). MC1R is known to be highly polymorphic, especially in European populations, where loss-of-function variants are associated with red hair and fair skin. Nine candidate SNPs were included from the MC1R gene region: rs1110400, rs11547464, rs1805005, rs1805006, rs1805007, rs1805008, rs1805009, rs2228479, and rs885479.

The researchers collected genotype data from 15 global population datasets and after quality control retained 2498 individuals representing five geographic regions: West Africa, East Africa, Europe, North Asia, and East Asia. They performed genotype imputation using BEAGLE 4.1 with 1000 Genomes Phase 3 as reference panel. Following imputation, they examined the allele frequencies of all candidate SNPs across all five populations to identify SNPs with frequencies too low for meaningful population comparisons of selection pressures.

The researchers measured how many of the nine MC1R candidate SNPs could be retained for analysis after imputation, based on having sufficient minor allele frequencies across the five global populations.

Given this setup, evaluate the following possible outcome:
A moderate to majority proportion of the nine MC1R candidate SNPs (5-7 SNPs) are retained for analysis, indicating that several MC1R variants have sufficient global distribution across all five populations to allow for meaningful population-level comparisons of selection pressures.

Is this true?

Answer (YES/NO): NO